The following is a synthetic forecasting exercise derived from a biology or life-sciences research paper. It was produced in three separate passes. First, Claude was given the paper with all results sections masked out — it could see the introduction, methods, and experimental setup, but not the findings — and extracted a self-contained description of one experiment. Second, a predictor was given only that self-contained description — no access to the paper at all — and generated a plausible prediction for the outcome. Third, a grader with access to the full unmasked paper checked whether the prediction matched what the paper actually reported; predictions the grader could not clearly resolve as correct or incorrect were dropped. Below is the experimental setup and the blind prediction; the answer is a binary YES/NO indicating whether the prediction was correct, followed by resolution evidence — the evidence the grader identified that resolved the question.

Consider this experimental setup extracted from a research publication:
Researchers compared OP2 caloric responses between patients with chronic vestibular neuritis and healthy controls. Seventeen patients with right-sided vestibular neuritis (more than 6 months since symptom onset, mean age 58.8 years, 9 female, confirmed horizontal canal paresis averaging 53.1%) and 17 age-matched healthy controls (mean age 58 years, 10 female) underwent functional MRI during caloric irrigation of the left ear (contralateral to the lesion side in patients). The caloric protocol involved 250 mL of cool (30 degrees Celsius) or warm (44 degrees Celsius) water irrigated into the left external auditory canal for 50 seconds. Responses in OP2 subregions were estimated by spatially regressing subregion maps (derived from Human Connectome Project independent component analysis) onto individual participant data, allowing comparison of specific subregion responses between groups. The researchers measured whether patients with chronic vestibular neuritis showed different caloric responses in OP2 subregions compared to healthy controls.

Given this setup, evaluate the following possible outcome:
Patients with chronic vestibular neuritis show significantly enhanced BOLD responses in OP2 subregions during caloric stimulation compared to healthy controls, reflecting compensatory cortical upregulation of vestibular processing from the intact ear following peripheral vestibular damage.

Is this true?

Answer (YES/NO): NO